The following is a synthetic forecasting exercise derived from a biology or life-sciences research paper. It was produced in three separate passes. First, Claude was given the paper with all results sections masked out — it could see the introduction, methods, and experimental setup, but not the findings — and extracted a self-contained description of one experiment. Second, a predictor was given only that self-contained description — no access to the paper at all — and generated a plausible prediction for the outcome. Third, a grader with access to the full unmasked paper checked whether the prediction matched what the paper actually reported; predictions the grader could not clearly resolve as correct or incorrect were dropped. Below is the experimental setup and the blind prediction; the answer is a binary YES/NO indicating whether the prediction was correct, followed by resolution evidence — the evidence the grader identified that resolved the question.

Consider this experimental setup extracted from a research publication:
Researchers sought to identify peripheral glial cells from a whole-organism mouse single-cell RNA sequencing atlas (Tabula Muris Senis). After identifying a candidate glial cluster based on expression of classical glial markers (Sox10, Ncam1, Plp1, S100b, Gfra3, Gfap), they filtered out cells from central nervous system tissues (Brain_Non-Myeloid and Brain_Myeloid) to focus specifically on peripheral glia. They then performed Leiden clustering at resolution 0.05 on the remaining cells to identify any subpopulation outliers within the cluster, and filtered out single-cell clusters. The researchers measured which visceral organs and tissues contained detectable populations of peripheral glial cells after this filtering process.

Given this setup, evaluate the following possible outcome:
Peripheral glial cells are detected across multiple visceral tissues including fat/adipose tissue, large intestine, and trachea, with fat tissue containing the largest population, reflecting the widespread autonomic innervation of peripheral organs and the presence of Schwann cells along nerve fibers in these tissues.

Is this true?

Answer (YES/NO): NO